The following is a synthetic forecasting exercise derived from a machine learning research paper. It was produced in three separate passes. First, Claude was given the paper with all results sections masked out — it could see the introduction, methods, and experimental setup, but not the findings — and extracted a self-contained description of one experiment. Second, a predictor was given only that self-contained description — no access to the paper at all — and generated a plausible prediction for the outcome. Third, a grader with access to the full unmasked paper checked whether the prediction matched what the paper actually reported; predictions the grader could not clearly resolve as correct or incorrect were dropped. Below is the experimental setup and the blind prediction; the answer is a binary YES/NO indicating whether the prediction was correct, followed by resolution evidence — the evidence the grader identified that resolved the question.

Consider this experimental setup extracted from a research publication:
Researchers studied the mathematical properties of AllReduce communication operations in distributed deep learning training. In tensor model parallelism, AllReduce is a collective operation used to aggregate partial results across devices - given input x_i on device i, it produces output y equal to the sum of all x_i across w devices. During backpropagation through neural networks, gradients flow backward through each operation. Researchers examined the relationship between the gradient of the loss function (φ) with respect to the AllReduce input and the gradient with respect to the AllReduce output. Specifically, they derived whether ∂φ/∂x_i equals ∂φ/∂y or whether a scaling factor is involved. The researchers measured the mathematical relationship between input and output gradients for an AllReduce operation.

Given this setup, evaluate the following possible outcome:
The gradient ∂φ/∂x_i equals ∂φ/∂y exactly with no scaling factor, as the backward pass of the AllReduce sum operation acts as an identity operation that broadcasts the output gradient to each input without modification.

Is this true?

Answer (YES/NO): YES